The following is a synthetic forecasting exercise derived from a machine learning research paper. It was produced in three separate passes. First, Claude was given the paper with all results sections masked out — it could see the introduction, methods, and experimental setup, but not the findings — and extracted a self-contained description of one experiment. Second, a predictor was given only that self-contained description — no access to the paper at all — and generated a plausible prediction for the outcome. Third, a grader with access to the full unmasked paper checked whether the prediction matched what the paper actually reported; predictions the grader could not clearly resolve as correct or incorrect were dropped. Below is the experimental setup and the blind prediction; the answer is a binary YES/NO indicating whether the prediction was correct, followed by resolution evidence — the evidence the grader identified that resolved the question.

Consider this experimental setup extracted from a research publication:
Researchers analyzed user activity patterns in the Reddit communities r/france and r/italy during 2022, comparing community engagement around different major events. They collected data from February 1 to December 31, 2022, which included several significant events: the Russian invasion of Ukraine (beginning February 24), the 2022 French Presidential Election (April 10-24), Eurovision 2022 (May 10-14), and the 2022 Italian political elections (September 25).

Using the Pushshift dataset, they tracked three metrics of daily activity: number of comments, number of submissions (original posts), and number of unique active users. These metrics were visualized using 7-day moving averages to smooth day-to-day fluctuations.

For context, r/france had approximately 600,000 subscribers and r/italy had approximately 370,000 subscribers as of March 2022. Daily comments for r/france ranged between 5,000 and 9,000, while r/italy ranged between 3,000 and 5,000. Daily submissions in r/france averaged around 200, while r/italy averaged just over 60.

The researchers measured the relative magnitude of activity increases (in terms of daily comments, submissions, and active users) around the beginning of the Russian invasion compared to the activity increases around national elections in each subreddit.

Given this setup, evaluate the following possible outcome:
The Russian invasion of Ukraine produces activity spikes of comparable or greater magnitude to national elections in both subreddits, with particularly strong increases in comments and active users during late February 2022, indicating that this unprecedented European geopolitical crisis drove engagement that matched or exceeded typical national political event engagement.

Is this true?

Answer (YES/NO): NO